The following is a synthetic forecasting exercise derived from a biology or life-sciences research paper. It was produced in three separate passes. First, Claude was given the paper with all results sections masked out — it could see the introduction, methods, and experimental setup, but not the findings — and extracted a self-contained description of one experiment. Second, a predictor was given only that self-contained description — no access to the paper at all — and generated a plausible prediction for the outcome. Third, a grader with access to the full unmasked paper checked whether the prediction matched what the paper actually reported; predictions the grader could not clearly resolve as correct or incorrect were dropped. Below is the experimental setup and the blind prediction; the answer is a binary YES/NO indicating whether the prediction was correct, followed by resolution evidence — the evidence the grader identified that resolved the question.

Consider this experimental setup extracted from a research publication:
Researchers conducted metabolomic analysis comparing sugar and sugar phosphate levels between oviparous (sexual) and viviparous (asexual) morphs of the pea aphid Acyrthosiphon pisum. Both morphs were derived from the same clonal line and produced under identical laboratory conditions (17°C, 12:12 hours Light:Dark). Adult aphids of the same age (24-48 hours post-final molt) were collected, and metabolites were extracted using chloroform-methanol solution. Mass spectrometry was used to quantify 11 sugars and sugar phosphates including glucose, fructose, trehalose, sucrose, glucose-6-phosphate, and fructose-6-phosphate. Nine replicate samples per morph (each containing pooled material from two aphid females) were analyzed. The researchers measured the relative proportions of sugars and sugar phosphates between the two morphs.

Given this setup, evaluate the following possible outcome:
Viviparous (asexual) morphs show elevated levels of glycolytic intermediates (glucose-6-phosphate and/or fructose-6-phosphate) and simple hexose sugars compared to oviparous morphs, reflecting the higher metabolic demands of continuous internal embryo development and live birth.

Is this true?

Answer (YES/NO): NO